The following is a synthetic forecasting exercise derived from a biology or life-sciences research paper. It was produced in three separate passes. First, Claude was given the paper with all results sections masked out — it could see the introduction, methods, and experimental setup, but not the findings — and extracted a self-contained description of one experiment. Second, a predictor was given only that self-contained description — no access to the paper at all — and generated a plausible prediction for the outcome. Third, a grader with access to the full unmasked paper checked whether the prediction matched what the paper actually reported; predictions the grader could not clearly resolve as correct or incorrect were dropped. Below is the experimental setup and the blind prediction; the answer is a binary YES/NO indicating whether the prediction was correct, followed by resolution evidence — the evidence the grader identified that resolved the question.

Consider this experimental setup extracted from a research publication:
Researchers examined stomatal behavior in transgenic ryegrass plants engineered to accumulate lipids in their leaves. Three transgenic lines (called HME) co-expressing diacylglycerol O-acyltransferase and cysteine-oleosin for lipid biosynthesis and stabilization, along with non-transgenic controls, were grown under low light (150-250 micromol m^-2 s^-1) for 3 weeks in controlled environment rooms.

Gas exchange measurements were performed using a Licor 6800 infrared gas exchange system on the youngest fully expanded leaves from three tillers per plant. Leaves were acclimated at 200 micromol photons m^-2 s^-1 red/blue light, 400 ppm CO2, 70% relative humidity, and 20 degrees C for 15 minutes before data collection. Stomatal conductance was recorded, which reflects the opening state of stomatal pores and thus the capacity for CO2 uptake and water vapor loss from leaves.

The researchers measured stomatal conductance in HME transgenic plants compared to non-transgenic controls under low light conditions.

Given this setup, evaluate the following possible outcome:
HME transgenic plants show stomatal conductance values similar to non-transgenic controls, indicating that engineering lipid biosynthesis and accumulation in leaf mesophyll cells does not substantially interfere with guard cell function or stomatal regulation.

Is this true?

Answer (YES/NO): YES